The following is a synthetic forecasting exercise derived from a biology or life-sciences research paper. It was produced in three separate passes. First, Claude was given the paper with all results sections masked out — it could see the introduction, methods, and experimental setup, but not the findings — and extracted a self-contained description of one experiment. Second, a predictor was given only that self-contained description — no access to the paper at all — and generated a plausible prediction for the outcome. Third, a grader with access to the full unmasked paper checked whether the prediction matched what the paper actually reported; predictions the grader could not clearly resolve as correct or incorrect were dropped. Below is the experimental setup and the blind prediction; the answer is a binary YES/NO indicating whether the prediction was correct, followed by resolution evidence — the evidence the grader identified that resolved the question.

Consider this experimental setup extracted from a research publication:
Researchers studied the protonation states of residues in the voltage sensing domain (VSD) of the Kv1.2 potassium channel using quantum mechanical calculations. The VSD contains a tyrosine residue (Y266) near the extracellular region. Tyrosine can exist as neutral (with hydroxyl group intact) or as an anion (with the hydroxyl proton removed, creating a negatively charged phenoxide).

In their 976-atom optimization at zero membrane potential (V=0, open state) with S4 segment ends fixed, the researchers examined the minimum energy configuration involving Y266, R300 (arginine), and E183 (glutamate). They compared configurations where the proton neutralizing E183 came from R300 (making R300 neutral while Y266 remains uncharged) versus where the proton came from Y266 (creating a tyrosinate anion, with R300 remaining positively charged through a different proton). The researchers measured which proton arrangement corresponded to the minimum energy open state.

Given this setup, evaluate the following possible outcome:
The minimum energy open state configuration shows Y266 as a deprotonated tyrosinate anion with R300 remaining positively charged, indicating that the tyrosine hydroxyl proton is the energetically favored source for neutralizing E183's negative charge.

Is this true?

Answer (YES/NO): YES